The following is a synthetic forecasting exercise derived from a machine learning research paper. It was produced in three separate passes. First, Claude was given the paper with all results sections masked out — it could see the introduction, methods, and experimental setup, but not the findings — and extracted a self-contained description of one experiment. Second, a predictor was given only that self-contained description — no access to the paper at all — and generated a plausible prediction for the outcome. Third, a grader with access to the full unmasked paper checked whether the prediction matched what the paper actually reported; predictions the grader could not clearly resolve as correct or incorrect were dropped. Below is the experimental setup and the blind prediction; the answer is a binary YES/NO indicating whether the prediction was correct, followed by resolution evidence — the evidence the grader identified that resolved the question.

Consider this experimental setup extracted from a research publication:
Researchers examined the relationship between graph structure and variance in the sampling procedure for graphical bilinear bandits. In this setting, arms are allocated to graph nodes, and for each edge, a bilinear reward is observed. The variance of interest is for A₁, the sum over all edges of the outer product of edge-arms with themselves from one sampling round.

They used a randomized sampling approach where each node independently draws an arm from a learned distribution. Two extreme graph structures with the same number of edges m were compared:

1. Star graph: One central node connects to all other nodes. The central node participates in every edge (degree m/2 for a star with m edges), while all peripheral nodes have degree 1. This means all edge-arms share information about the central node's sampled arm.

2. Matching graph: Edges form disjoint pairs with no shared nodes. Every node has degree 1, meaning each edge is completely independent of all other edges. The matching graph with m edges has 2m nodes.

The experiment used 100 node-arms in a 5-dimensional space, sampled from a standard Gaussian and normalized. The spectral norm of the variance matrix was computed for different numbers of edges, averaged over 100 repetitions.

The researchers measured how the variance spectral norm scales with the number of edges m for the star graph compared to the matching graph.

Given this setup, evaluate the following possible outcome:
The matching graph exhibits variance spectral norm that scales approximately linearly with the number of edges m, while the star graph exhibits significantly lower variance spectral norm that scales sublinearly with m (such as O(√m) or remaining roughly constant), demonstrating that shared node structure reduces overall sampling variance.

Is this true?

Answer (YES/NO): NO